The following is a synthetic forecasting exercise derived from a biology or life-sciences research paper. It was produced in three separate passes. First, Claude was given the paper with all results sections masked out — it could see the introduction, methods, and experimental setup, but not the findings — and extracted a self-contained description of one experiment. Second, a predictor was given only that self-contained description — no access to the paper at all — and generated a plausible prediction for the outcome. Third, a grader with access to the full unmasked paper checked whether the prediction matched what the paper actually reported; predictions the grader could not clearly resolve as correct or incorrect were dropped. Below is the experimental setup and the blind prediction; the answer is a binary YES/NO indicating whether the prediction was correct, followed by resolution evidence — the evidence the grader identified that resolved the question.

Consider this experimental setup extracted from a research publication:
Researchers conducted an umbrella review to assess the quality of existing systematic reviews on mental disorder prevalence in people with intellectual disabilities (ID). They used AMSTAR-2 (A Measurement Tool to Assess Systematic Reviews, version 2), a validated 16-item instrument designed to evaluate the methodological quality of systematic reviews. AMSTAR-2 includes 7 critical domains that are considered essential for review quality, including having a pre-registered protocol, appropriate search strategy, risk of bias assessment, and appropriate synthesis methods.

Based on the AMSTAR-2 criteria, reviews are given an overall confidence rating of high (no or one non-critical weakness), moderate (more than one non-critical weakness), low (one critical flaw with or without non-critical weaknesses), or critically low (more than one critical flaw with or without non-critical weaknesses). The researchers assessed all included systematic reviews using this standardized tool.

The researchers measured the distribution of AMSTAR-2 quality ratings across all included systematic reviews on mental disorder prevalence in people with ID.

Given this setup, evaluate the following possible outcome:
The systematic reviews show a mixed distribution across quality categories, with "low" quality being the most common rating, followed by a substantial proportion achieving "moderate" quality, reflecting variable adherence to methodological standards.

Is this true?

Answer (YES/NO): NO